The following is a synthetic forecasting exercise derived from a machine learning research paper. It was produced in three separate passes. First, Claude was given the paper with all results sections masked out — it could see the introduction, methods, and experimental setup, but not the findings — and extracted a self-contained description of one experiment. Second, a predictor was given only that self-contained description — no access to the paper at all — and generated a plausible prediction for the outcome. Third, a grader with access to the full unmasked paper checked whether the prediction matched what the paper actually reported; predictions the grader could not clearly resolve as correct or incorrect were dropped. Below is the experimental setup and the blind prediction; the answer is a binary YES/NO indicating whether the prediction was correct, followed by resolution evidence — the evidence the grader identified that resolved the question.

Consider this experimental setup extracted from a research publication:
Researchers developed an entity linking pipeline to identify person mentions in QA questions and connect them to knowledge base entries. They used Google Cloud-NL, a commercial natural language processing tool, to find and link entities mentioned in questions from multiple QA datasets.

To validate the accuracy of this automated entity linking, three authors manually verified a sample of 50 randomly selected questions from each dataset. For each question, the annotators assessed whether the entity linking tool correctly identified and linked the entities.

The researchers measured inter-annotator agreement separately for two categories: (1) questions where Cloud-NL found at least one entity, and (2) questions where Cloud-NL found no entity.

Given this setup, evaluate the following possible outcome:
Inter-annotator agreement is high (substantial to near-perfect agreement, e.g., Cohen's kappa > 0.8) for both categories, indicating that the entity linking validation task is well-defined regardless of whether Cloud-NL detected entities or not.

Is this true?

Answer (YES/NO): YES